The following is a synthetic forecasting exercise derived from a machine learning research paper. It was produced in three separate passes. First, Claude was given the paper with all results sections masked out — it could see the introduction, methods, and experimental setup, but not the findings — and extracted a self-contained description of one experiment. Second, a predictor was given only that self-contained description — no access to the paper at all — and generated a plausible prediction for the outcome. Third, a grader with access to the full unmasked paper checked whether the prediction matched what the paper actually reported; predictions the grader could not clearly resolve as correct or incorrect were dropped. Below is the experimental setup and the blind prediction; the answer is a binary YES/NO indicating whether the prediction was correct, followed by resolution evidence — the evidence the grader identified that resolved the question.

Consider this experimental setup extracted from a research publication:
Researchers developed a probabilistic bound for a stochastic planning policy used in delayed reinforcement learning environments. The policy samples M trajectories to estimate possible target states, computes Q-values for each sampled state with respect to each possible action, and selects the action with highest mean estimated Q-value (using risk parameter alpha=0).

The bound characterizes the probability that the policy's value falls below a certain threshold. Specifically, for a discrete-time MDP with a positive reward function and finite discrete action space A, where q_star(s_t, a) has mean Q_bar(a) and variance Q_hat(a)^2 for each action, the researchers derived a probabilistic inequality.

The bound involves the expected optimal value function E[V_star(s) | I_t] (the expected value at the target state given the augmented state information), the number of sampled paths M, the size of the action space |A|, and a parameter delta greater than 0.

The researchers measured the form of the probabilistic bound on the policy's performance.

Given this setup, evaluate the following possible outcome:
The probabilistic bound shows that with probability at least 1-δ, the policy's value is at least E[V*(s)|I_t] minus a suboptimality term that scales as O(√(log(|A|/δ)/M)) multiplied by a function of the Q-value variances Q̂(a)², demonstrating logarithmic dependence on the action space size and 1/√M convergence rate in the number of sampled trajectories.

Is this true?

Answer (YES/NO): NO